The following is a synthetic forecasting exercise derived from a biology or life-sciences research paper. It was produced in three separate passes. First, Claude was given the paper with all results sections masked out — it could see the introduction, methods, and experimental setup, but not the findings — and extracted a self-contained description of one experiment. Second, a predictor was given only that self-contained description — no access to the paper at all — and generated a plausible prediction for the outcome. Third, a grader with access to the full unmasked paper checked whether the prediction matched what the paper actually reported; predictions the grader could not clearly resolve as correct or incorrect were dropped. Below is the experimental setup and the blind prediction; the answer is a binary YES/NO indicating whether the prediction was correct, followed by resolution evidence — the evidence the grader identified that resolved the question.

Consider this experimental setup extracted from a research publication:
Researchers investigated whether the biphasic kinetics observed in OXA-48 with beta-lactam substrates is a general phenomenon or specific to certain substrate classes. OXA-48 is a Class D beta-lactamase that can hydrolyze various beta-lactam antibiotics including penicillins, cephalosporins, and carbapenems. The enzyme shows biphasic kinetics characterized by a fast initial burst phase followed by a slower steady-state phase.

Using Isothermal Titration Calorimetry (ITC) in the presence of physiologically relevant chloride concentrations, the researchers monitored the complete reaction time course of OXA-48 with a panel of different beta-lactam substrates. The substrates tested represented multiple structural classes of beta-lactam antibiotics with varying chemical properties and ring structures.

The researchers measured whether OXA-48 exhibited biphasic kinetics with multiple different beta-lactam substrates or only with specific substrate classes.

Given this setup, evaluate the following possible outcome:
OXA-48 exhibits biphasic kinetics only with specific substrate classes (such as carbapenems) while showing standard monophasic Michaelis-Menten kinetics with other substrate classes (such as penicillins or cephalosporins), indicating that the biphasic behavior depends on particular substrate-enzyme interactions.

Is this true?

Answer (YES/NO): NO